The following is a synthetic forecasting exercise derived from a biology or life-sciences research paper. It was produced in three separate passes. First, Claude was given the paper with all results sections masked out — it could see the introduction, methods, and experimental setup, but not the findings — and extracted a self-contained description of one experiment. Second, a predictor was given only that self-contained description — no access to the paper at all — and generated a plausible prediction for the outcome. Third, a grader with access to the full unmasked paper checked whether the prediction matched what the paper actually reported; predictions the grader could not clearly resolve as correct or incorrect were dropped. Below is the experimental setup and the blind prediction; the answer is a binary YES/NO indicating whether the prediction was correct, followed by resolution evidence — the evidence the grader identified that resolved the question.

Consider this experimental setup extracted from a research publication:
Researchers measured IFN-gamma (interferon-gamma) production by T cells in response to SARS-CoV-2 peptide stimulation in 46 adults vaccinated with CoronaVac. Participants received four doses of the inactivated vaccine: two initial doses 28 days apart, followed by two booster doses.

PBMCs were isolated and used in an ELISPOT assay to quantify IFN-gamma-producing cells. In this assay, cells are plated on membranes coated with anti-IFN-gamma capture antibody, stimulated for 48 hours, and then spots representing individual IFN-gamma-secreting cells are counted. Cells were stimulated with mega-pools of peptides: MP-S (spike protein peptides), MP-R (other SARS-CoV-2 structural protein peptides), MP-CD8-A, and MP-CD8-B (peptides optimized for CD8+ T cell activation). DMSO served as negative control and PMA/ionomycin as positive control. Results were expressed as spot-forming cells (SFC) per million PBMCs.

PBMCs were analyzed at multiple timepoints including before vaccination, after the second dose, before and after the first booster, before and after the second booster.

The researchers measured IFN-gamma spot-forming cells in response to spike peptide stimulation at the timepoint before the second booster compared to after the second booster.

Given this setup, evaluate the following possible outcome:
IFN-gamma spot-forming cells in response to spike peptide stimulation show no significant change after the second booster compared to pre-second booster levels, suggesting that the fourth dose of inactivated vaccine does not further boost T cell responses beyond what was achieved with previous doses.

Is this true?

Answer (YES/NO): YES